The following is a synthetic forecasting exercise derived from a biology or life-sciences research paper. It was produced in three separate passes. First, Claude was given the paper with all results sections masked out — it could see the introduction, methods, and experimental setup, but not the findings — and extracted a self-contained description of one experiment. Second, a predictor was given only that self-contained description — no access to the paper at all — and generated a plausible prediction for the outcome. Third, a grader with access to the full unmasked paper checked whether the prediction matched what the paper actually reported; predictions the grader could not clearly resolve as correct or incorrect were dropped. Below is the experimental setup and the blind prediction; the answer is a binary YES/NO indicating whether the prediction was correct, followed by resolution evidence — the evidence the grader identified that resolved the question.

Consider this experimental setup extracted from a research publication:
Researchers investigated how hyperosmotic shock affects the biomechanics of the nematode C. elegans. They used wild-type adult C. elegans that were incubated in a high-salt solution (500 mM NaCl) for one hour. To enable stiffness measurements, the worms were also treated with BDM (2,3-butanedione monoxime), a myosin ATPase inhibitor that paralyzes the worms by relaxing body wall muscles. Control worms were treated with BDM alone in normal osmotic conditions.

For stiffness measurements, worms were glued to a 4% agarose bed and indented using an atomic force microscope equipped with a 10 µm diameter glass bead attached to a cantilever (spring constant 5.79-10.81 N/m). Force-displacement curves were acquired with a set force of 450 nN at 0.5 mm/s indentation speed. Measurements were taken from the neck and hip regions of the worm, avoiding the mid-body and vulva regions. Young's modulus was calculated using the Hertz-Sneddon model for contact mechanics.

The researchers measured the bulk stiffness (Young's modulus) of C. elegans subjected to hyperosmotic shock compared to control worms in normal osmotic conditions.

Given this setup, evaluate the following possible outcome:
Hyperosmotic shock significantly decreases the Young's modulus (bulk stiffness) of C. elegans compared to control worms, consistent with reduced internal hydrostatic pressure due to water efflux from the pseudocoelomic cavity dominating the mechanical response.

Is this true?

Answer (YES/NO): YES